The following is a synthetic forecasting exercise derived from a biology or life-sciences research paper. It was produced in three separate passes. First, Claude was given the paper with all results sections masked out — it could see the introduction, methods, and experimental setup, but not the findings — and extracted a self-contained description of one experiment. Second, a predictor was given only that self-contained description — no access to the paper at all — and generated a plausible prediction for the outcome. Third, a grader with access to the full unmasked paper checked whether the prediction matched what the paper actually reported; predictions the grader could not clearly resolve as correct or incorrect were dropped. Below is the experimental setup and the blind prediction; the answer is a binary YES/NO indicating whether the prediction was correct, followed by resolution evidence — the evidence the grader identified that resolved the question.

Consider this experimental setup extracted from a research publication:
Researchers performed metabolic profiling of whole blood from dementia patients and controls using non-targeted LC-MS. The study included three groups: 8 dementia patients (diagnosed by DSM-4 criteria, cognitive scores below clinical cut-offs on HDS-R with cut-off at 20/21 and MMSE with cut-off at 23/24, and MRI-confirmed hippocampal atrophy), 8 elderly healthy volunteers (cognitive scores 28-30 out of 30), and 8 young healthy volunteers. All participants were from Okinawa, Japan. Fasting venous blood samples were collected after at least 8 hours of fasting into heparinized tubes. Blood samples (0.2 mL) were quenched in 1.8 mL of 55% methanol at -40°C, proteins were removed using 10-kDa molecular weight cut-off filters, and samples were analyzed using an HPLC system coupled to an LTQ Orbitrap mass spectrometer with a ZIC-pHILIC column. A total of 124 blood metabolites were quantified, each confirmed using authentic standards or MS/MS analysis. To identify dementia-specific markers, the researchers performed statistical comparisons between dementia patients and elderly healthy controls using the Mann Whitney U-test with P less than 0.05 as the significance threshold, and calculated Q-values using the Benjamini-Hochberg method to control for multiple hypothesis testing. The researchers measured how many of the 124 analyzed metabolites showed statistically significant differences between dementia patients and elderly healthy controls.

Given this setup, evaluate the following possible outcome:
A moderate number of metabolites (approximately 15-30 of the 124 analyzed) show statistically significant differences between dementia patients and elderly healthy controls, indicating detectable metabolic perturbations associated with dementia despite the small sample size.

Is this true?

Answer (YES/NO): NO